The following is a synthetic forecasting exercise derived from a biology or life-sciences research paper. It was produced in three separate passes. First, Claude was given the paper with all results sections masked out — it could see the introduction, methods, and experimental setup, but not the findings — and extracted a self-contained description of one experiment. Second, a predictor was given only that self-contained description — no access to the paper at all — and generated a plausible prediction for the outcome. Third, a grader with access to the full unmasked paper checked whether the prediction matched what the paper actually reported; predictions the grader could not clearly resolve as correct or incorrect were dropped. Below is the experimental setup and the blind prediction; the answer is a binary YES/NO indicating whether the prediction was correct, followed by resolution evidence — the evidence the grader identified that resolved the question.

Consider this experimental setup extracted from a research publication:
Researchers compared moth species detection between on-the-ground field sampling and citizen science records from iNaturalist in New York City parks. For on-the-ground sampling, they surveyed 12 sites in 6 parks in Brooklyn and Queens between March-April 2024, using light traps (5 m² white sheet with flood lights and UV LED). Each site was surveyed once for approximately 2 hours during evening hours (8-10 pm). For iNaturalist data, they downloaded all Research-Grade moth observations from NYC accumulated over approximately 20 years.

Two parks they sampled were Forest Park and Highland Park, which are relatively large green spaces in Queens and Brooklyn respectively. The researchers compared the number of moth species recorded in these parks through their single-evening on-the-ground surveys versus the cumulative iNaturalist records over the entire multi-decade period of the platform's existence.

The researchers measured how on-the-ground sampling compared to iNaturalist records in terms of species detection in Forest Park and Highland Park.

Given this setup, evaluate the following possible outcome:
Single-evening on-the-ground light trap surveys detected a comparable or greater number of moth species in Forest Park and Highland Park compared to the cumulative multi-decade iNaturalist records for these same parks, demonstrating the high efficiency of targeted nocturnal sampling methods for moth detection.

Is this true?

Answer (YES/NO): YES